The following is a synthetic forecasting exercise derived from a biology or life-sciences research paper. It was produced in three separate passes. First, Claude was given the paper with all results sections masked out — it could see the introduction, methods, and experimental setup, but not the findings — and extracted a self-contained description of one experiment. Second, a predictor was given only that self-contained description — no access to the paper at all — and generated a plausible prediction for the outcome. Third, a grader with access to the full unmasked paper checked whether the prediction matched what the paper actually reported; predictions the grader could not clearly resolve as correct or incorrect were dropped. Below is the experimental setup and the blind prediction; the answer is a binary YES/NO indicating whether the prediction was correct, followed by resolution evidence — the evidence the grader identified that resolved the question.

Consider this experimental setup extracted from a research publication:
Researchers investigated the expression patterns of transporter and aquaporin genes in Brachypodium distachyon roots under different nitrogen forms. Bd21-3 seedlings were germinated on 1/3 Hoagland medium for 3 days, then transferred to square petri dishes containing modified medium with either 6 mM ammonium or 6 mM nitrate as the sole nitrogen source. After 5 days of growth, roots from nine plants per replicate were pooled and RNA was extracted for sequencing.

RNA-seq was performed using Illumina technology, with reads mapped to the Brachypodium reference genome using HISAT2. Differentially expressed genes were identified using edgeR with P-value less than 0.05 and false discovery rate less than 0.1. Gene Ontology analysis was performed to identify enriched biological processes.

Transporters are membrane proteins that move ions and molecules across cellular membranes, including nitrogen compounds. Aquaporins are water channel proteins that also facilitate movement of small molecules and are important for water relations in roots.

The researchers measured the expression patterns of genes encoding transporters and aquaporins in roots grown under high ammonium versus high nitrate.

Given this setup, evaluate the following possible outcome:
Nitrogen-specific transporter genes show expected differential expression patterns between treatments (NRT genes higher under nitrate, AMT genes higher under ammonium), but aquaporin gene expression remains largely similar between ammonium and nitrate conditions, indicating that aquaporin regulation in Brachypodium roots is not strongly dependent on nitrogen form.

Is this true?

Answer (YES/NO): NO